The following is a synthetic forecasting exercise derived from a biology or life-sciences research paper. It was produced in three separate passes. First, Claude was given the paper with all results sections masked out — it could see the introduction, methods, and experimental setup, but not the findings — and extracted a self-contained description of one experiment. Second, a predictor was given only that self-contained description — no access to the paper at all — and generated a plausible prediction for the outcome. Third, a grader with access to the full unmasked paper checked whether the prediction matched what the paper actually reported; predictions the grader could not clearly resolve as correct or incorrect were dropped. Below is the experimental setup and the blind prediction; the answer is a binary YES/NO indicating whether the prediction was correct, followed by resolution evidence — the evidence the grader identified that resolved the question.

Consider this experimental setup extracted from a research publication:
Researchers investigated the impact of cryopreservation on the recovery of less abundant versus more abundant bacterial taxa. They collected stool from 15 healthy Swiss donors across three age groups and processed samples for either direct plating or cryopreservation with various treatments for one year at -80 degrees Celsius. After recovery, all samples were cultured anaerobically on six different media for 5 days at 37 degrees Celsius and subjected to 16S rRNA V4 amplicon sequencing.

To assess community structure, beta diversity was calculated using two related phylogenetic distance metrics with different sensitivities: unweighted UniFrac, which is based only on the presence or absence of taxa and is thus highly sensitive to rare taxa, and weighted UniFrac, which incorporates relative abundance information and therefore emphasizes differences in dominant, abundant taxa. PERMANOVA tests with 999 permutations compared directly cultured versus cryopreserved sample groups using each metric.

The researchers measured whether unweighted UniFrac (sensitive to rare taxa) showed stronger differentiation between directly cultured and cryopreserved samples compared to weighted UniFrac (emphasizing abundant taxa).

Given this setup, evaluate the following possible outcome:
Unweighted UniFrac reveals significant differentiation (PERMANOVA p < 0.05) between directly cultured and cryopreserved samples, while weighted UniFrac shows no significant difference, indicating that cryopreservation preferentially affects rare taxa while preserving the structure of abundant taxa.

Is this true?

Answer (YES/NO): YES